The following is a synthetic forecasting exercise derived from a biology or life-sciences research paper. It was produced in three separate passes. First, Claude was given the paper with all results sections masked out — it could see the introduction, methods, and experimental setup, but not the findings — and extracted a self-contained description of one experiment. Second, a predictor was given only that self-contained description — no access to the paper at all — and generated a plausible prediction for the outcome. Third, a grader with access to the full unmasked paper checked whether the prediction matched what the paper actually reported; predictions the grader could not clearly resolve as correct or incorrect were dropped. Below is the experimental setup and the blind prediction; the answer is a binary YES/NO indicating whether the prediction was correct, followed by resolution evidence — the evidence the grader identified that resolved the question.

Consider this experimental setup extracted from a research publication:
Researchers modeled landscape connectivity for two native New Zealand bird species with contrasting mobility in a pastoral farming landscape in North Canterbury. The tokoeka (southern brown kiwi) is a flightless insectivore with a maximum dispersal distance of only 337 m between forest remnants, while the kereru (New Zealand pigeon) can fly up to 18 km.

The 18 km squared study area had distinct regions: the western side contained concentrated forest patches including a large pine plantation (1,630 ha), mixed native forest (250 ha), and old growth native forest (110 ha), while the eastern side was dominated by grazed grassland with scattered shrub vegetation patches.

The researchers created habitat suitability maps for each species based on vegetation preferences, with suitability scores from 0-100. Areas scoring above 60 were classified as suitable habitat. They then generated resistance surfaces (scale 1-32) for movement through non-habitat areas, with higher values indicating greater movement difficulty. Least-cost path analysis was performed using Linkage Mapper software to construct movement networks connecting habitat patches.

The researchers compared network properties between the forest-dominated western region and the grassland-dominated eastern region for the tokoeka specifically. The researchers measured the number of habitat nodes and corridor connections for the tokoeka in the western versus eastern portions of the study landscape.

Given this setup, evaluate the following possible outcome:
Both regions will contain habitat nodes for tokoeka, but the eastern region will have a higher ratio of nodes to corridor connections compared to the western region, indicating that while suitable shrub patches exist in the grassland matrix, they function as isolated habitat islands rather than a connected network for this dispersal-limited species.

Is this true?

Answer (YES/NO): NO